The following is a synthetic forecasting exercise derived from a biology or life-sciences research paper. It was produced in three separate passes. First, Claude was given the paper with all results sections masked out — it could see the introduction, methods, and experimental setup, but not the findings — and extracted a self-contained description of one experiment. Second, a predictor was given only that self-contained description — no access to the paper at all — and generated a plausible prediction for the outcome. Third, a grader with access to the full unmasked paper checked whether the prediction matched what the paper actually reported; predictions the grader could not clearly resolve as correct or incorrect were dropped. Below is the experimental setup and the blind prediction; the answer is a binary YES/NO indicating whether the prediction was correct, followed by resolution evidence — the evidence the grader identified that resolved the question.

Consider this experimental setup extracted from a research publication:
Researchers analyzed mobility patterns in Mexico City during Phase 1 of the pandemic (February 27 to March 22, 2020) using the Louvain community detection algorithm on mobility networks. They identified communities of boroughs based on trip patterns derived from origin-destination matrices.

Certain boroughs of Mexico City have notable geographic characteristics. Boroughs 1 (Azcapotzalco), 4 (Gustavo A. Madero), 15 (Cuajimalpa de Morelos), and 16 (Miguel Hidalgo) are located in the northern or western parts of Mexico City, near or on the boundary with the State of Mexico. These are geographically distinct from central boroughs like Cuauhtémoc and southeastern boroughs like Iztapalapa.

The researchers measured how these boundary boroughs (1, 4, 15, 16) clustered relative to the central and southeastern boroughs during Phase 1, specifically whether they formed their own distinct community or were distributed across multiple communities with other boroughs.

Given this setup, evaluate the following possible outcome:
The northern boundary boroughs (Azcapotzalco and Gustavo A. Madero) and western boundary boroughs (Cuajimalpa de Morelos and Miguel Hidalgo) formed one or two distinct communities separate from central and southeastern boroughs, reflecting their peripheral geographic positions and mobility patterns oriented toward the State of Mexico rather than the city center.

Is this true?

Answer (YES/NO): YES